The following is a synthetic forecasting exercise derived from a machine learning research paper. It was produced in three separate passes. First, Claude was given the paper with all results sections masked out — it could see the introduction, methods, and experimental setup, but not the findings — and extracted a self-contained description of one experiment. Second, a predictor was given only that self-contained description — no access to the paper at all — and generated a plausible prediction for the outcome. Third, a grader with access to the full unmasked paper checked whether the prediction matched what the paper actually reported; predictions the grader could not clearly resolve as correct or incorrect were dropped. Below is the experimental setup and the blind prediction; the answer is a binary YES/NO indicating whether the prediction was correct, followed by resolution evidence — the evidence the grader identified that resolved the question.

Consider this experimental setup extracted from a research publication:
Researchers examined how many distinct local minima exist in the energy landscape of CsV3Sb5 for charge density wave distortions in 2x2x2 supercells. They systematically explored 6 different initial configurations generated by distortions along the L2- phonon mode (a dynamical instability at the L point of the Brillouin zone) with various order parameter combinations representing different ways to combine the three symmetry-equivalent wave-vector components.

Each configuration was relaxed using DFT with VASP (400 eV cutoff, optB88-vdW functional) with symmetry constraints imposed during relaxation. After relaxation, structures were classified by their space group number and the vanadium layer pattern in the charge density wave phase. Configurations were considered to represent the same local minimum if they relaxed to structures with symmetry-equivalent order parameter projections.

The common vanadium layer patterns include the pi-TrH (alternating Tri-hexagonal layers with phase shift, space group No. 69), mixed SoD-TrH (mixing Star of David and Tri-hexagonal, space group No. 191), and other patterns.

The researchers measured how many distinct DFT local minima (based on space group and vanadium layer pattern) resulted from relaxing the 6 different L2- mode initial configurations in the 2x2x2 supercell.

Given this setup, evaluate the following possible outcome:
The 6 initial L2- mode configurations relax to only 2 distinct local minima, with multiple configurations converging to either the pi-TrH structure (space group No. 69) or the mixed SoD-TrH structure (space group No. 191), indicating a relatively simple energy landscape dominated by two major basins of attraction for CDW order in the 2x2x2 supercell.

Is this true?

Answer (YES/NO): NO